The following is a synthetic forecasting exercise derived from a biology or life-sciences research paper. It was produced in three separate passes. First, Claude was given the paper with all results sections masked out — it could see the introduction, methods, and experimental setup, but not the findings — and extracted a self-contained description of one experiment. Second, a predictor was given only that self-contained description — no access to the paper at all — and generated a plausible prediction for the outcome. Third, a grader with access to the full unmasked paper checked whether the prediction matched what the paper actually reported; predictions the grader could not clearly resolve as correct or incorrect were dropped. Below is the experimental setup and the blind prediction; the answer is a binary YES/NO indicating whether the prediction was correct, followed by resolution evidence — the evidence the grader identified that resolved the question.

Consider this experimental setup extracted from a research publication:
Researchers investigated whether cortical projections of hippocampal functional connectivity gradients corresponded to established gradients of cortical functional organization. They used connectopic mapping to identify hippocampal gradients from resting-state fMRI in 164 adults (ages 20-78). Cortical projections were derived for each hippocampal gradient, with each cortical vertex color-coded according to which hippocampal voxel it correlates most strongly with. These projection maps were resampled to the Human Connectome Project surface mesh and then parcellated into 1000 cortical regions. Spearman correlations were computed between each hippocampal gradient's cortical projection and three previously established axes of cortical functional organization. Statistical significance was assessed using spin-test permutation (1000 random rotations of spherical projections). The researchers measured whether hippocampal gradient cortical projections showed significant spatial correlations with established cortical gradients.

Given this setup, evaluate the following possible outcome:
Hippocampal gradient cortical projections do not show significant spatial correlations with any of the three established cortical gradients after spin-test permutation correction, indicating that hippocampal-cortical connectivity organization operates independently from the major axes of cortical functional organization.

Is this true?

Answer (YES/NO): NO